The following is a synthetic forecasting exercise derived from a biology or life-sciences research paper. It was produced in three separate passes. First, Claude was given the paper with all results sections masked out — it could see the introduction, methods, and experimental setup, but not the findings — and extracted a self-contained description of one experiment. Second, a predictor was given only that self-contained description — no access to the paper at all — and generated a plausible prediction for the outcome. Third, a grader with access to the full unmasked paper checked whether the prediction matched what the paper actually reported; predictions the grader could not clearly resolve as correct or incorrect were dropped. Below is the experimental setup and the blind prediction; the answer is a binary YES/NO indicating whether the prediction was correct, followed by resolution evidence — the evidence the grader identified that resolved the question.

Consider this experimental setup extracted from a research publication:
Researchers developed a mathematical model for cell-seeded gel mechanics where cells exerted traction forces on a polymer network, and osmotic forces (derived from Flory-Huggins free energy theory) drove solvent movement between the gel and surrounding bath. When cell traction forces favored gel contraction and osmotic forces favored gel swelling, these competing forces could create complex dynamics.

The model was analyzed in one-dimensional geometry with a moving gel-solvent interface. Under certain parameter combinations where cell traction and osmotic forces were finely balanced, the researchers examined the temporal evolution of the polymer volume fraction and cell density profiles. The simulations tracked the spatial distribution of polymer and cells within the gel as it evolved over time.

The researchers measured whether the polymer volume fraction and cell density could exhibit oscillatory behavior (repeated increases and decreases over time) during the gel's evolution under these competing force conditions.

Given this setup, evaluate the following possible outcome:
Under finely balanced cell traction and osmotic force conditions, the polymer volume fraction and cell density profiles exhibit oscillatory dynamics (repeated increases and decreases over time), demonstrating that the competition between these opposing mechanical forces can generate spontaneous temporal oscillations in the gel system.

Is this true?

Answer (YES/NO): YES